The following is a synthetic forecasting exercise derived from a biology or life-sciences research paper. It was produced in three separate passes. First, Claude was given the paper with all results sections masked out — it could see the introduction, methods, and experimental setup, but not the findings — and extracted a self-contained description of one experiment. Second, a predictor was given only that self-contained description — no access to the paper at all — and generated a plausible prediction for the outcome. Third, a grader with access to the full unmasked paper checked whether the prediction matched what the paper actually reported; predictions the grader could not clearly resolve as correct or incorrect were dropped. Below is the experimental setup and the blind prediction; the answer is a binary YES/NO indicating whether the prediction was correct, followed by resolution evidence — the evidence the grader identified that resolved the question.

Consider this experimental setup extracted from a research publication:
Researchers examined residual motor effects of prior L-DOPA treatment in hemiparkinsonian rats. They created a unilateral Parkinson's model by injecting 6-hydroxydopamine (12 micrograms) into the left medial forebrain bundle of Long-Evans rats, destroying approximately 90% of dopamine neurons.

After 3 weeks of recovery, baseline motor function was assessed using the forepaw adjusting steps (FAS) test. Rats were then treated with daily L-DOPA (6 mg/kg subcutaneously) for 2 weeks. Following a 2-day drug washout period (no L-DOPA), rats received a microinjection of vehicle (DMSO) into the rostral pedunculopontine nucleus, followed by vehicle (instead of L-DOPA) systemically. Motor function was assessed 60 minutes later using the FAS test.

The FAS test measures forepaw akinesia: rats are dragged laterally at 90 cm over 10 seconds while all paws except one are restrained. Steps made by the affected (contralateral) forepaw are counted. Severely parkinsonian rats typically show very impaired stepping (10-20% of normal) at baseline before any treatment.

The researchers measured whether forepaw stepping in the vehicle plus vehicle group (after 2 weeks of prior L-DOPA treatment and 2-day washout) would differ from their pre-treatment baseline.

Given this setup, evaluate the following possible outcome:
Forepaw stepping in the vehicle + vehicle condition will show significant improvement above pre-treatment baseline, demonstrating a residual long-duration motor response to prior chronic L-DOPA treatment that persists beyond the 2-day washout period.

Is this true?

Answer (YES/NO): YES